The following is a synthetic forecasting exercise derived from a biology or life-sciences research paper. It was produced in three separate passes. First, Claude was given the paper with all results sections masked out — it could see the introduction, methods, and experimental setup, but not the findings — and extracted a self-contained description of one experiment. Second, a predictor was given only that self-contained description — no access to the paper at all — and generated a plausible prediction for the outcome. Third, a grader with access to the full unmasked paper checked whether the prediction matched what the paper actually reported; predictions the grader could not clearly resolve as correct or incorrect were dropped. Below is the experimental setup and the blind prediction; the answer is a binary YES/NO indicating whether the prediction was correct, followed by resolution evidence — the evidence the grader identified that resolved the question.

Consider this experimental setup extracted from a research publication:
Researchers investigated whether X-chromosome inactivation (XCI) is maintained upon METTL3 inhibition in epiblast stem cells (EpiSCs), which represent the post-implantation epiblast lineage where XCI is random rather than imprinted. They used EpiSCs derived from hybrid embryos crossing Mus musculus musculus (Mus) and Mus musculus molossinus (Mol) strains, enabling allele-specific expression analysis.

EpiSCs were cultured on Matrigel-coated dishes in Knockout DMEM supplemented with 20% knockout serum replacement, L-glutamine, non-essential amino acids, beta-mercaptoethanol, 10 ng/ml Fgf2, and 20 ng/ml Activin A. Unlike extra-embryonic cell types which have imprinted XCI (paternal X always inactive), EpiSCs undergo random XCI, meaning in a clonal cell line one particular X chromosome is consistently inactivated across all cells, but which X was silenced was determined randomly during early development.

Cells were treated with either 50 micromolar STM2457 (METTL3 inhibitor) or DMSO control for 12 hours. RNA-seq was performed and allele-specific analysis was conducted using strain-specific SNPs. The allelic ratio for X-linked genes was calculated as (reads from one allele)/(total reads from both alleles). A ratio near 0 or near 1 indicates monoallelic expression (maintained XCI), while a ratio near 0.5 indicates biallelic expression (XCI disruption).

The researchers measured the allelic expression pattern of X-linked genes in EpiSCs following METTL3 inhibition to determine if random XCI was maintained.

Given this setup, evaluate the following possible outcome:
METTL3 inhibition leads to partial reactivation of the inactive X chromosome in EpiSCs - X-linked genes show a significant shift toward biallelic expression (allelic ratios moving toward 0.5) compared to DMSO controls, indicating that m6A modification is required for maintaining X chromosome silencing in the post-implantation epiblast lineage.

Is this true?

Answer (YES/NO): NO